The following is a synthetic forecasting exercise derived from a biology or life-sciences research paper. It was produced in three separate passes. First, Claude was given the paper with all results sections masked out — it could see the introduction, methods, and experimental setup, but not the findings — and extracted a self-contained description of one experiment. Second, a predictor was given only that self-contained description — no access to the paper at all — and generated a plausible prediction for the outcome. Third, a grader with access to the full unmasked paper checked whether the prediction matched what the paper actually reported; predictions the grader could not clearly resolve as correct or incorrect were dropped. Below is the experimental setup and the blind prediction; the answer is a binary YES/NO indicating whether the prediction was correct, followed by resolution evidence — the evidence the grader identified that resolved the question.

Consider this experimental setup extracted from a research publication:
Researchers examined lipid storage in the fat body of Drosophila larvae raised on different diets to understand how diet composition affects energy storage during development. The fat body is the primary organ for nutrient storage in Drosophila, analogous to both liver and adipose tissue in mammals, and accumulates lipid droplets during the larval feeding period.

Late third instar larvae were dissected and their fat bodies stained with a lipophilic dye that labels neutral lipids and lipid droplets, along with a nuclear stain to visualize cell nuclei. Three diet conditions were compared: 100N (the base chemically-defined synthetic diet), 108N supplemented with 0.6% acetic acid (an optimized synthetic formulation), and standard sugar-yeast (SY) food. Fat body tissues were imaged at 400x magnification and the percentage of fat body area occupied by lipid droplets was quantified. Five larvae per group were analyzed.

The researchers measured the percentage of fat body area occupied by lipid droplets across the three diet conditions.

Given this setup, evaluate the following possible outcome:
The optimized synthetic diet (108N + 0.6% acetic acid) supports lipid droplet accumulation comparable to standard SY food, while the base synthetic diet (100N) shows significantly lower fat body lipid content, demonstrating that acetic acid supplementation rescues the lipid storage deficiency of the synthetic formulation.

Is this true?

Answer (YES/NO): YES